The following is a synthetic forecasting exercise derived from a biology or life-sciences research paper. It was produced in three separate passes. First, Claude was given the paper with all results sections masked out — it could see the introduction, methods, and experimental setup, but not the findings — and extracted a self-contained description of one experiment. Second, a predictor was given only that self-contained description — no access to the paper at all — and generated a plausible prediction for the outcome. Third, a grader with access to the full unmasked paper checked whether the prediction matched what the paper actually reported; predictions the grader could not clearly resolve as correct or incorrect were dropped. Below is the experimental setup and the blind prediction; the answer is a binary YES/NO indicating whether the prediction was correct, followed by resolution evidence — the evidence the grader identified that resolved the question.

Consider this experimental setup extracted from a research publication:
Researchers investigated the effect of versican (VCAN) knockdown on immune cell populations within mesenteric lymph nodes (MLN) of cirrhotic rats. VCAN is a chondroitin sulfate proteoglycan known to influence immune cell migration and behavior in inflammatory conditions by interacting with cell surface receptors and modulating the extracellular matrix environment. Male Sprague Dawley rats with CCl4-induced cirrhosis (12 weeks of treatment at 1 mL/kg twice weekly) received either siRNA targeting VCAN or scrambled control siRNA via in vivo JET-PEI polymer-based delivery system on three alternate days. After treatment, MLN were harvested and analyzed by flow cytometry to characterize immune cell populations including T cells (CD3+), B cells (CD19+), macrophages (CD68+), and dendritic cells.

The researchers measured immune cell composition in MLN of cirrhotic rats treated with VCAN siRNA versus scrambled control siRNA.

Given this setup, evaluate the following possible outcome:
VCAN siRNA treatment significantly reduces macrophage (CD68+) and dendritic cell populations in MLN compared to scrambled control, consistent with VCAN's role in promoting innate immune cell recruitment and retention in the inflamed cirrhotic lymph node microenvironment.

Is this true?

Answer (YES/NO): NO